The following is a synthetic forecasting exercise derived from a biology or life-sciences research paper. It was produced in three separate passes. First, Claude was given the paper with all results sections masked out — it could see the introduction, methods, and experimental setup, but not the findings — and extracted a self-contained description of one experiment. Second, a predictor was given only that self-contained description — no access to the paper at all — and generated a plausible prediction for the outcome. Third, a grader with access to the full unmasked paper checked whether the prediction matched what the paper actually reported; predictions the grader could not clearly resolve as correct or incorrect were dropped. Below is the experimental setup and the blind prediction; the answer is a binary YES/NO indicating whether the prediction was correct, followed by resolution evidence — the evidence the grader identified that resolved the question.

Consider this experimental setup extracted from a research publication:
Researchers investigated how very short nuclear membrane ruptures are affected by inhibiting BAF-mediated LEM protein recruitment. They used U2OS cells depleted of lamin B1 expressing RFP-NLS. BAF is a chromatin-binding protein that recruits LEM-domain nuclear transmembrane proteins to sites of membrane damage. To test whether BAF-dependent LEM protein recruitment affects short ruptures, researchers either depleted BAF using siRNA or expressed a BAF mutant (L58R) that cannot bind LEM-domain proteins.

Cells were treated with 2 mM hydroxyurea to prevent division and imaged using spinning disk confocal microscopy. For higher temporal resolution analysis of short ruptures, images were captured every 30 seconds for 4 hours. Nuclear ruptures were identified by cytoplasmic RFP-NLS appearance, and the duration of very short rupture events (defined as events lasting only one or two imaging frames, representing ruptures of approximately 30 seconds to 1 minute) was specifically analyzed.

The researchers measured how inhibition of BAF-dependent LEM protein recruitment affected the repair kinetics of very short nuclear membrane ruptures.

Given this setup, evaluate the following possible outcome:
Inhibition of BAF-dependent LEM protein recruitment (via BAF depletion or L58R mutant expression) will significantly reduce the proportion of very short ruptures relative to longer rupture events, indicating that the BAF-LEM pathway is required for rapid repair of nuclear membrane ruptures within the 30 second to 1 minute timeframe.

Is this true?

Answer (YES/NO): NO